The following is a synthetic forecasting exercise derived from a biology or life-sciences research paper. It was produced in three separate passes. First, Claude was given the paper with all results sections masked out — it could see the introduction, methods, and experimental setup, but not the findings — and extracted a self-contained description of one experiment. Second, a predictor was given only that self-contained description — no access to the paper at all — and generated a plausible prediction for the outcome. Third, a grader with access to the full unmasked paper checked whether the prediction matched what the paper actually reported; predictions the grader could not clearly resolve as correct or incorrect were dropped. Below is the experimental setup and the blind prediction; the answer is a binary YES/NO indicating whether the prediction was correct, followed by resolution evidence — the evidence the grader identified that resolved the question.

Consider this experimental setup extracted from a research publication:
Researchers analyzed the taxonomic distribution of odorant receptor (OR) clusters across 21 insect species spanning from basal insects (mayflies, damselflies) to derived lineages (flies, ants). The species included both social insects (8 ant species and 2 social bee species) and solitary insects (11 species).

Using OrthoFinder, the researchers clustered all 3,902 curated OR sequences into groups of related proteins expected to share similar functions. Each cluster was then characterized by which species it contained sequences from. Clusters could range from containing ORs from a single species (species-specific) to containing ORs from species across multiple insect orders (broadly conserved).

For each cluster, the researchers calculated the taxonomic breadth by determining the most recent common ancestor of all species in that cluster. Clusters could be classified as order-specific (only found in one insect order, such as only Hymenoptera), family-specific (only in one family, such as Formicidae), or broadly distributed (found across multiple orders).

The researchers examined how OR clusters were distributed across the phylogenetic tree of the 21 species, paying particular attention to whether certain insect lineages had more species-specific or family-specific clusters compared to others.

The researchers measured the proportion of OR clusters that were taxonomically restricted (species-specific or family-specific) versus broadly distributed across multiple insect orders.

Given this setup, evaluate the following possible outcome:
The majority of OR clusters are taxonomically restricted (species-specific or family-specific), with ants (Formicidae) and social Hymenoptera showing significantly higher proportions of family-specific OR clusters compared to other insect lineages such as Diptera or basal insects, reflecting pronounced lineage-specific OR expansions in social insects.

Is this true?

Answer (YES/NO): NO